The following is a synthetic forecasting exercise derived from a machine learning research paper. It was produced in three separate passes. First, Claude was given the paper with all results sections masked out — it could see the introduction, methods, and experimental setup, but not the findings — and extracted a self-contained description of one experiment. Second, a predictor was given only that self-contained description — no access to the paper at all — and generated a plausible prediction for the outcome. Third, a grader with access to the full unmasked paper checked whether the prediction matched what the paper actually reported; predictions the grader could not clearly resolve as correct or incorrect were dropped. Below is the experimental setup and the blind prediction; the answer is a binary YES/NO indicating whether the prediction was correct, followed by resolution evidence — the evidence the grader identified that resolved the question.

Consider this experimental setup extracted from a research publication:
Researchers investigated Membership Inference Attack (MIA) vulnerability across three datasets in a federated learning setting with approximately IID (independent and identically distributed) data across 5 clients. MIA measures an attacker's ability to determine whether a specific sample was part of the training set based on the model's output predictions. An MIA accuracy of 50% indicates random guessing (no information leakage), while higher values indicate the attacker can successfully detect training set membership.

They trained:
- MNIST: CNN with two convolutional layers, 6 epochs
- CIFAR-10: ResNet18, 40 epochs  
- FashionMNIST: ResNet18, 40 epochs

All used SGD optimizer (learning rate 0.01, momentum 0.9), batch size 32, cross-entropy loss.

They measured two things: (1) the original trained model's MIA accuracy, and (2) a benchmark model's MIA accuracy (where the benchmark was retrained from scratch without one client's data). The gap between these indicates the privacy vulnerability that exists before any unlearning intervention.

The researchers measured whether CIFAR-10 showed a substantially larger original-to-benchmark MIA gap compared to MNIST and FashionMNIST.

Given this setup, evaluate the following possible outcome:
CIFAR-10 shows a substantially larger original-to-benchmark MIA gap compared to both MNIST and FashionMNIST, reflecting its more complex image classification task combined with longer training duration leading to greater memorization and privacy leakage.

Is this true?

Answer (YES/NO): YES